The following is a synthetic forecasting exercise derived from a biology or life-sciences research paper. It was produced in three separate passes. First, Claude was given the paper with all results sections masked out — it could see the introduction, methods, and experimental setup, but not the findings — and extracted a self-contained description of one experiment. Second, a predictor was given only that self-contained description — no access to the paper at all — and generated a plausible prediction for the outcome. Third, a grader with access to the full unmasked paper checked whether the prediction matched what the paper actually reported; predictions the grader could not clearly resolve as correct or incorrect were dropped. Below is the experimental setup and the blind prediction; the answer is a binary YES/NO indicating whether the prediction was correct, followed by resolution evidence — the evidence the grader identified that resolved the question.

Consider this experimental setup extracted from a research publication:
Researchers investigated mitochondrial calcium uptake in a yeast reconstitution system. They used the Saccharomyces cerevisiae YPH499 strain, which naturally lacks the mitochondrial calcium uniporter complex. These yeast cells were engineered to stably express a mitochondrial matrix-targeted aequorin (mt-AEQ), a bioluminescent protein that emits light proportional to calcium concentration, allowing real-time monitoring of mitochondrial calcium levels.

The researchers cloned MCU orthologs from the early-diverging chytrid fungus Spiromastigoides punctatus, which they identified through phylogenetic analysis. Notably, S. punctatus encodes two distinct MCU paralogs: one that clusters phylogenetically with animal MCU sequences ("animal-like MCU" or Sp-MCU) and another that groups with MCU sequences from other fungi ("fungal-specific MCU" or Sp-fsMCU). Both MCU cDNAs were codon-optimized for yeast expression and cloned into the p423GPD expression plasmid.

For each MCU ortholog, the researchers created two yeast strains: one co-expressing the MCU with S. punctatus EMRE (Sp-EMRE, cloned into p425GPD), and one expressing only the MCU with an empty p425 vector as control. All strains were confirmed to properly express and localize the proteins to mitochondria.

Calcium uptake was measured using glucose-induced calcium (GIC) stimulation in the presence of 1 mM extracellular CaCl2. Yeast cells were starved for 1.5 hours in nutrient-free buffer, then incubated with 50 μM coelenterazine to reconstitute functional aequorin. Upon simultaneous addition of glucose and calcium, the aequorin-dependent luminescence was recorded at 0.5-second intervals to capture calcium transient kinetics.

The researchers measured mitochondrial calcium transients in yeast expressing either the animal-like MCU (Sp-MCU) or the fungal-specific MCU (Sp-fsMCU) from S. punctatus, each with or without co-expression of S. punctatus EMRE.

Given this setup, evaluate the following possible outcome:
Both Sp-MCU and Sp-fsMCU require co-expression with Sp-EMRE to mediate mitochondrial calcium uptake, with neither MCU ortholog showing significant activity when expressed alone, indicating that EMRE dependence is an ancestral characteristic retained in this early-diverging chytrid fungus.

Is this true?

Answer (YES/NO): NO